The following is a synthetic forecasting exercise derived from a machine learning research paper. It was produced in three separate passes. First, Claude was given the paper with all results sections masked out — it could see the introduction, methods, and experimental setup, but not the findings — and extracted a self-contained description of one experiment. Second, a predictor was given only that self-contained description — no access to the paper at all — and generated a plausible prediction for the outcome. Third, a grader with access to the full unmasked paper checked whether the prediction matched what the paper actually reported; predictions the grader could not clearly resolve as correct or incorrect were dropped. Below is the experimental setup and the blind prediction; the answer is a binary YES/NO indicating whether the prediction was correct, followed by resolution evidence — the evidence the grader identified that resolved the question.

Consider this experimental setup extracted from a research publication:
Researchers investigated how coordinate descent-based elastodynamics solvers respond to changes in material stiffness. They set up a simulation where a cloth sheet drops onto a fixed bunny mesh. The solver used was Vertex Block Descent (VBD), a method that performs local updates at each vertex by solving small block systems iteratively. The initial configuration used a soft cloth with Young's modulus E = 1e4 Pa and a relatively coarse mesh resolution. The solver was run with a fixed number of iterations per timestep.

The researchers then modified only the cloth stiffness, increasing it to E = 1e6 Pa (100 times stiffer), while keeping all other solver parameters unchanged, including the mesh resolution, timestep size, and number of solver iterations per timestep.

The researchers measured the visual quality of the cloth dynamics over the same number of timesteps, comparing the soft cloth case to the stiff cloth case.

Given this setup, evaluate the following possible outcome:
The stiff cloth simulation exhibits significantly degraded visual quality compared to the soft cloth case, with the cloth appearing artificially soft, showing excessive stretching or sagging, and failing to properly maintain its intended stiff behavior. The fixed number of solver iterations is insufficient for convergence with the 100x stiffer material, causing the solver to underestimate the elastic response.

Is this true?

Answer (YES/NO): NO